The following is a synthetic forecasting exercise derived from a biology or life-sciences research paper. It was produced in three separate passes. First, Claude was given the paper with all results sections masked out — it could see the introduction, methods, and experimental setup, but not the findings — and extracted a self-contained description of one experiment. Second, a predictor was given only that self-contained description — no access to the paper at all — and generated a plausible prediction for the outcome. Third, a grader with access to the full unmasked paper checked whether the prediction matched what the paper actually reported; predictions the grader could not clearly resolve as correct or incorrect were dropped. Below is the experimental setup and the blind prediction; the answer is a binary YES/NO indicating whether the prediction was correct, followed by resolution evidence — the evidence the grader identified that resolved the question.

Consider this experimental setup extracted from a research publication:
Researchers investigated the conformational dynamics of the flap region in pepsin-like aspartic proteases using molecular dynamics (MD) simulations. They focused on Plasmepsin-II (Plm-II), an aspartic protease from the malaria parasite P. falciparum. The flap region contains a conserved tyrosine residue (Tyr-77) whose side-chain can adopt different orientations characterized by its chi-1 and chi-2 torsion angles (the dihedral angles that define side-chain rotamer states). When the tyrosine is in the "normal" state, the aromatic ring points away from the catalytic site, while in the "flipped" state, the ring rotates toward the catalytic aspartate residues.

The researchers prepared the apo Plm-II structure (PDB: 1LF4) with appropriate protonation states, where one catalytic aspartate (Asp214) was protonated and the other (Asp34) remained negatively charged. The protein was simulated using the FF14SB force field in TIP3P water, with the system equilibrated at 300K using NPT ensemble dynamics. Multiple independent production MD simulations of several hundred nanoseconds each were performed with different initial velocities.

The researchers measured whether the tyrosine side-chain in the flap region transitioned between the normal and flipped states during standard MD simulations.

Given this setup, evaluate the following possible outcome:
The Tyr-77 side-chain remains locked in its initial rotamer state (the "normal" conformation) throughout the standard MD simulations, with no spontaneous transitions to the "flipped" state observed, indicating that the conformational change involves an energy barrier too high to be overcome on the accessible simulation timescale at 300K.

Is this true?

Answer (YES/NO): NO